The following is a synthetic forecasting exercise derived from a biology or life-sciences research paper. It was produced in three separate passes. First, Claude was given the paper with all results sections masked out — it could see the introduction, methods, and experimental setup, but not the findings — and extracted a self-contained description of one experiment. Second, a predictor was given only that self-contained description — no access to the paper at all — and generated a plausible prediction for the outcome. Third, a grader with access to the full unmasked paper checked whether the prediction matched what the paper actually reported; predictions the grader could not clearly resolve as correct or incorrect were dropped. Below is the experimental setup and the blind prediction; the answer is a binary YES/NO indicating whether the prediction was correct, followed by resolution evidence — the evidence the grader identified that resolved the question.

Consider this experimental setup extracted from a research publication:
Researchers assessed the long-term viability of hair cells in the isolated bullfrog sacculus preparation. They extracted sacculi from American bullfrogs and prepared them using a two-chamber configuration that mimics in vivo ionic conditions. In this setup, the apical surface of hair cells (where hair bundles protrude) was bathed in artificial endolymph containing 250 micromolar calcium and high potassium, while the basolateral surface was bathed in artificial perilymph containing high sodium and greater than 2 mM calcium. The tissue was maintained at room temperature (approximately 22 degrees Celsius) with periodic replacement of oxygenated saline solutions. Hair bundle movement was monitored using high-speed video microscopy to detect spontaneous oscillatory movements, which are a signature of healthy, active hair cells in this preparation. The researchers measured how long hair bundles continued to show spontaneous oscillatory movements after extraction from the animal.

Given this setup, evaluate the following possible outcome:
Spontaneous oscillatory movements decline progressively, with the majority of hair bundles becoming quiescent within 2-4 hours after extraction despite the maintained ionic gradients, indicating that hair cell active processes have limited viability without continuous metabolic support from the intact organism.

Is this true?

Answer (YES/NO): NO